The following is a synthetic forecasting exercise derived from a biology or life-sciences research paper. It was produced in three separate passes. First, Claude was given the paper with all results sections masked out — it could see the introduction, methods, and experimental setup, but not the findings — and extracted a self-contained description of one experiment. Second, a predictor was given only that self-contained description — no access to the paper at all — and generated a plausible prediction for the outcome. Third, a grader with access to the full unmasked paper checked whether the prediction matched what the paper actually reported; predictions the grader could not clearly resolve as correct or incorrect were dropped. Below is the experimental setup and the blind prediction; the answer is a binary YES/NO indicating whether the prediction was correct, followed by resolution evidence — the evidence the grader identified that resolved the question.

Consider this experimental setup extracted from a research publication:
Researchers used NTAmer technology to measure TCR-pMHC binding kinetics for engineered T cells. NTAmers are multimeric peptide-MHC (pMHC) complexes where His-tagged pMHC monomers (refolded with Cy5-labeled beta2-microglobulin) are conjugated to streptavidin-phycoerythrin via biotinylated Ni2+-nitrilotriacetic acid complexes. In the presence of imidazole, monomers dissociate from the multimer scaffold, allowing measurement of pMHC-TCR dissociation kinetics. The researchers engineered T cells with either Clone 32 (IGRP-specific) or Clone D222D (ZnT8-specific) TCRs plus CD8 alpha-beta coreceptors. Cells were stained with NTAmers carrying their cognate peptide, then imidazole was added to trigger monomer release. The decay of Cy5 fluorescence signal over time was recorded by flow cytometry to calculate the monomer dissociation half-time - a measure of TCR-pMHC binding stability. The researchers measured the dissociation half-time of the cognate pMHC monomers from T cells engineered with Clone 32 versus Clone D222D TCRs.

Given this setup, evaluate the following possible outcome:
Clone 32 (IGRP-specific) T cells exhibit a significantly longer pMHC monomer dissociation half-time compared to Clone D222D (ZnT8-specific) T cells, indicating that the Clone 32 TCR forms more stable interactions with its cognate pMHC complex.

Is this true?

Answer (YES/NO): NO